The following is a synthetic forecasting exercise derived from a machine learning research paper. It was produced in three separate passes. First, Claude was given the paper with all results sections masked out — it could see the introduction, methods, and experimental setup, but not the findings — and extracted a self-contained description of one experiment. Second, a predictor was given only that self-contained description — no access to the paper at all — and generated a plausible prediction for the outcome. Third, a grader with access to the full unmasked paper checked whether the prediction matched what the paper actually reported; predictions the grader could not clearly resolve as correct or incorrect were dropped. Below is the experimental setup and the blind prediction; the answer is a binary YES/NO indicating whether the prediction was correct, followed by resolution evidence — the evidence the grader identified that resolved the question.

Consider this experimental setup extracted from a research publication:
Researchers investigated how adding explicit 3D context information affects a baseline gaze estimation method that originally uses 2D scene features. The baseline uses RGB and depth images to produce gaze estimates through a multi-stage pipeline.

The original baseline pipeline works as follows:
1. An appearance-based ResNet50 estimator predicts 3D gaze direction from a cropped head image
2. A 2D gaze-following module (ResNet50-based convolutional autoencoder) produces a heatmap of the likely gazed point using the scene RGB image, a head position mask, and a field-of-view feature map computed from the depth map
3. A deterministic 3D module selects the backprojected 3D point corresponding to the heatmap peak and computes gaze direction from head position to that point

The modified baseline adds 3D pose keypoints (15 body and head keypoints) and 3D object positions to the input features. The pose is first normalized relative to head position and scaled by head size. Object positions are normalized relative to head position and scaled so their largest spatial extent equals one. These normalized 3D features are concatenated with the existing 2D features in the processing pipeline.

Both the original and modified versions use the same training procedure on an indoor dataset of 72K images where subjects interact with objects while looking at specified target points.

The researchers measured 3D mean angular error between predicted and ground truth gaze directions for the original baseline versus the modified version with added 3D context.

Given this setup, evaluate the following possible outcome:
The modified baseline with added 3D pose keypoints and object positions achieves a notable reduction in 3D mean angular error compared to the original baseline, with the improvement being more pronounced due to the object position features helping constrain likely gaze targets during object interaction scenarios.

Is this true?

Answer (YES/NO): NO